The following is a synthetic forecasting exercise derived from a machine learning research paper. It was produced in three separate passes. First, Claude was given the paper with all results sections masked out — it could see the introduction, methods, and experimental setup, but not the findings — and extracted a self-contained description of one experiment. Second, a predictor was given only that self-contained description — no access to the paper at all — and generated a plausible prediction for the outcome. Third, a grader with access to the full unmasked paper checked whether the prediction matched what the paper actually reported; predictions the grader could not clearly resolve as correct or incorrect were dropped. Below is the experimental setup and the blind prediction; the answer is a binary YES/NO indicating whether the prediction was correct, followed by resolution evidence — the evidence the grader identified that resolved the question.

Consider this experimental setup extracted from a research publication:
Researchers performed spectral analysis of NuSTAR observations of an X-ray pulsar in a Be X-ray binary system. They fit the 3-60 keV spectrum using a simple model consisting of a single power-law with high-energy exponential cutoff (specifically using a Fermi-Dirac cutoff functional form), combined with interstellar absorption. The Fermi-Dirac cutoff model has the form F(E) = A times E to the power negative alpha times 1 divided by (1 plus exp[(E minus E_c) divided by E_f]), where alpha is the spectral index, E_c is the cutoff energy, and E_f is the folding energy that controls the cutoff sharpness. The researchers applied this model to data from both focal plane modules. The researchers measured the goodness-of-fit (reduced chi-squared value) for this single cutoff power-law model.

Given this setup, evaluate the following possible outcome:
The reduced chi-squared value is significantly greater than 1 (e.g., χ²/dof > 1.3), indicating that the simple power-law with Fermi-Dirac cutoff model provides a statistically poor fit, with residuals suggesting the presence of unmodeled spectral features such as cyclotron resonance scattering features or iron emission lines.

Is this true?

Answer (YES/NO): YES